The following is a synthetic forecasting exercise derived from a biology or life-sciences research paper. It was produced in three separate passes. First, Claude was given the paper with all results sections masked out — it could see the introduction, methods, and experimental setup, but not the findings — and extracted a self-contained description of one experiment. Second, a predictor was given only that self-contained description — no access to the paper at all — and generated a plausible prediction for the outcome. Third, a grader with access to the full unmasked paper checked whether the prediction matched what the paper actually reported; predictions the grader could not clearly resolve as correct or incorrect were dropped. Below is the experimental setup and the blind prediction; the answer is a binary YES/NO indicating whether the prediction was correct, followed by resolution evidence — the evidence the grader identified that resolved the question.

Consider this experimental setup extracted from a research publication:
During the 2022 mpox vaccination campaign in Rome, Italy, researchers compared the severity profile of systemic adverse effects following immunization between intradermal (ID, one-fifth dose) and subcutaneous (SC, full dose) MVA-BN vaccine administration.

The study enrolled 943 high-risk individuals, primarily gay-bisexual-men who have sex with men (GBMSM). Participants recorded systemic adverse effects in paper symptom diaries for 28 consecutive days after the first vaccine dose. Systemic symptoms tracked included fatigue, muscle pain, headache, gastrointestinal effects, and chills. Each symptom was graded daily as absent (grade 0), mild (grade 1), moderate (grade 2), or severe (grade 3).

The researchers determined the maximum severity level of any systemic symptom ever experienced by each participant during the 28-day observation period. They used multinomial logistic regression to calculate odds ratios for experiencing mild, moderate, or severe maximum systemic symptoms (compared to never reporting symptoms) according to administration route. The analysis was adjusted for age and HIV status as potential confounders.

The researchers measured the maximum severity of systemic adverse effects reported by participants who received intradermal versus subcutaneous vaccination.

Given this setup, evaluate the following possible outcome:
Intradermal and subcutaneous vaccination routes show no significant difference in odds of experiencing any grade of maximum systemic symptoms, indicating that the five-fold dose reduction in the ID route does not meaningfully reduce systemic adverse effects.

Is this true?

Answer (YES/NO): NO